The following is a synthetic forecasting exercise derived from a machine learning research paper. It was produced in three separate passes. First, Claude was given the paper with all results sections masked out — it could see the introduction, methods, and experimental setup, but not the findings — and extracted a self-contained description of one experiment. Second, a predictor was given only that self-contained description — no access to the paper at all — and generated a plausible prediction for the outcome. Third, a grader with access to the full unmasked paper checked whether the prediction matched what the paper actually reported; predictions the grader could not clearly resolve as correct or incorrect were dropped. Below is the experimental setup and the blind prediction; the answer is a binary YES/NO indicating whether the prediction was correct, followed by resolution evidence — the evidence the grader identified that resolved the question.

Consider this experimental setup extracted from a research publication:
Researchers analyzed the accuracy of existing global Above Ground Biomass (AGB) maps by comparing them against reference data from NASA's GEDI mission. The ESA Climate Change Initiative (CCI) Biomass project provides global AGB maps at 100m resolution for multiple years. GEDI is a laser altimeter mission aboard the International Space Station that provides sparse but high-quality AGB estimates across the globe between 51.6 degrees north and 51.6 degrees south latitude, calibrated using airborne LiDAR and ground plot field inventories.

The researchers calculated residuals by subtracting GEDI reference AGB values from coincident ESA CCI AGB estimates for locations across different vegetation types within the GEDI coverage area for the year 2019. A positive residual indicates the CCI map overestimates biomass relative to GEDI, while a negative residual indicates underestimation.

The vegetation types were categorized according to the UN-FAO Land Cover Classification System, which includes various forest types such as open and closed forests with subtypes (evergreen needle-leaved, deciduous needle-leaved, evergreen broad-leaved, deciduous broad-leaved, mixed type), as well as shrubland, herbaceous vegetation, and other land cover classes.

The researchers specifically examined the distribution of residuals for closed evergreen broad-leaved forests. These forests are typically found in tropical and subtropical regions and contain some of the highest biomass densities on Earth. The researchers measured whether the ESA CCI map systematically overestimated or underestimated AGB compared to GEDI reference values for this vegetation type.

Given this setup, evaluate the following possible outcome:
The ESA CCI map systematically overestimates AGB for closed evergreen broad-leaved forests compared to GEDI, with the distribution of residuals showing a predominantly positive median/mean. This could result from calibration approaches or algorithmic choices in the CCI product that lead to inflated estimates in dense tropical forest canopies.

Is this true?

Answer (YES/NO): YES